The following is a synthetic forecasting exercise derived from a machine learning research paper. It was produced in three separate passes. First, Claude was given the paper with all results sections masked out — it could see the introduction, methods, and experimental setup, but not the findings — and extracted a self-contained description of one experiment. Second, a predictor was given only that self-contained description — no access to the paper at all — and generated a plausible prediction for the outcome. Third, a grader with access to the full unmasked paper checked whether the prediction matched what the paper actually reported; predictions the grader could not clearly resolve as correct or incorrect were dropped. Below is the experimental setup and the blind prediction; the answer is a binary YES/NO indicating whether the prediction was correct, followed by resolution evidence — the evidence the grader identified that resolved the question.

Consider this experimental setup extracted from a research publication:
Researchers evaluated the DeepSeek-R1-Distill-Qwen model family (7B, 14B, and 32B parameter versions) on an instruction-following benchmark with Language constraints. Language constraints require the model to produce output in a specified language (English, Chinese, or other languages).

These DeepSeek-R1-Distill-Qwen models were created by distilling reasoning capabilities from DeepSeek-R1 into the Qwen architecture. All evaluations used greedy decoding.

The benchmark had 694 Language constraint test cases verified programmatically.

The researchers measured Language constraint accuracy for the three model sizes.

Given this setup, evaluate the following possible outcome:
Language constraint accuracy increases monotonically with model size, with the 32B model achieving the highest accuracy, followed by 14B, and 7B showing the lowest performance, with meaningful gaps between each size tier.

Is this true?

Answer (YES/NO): YES